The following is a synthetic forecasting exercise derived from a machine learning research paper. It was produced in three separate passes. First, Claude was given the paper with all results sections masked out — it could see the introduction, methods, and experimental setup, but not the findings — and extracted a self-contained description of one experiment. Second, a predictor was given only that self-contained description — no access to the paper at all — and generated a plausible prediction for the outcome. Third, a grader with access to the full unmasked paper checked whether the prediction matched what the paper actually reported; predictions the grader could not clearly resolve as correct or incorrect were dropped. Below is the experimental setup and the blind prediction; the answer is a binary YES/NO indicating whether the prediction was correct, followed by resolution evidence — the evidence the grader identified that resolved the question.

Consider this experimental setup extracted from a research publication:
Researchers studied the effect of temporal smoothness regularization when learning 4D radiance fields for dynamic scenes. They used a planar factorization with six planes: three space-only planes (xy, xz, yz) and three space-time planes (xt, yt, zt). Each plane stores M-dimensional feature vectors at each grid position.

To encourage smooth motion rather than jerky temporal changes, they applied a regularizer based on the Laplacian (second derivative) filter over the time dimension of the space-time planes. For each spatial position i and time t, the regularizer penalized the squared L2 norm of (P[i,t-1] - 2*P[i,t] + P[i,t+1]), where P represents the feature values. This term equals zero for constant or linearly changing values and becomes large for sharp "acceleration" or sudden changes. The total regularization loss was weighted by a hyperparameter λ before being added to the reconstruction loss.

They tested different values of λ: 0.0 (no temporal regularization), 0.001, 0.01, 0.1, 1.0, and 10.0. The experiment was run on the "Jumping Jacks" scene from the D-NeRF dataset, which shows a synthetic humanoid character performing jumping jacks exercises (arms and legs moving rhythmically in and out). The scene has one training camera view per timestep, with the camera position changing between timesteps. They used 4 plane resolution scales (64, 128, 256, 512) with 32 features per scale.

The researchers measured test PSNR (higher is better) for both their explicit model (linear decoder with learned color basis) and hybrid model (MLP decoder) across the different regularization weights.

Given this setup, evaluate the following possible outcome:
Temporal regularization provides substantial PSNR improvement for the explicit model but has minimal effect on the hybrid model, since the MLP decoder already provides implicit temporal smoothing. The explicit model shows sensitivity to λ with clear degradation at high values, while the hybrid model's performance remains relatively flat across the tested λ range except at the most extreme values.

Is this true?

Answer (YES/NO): NO